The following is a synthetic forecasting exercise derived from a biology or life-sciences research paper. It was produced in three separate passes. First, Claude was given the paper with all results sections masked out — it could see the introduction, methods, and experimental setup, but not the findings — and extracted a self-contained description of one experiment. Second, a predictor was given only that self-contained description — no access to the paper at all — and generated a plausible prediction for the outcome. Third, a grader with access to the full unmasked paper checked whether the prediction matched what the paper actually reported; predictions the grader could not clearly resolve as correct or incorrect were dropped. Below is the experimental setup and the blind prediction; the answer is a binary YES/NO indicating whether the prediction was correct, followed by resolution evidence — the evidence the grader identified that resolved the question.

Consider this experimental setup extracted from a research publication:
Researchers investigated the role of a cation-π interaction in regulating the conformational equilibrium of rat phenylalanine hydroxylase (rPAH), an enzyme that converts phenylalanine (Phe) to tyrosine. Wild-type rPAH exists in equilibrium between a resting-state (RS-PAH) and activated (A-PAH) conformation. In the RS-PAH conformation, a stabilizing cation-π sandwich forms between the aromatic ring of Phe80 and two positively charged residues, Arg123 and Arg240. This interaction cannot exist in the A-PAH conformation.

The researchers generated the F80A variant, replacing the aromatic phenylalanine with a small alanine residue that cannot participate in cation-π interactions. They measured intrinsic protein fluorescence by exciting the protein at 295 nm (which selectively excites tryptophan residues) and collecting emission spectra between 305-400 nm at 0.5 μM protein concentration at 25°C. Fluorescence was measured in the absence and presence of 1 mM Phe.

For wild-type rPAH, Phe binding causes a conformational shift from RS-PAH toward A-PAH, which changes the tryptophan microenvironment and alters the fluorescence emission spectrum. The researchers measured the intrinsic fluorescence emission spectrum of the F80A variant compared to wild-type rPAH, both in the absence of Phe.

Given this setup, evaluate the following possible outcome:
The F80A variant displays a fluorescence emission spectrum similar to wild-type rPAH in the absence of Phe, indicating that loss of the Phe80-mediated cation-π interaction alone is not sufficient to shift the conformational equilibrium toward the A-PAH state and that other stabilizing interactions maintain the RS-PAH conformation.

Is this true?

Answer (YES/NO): YES